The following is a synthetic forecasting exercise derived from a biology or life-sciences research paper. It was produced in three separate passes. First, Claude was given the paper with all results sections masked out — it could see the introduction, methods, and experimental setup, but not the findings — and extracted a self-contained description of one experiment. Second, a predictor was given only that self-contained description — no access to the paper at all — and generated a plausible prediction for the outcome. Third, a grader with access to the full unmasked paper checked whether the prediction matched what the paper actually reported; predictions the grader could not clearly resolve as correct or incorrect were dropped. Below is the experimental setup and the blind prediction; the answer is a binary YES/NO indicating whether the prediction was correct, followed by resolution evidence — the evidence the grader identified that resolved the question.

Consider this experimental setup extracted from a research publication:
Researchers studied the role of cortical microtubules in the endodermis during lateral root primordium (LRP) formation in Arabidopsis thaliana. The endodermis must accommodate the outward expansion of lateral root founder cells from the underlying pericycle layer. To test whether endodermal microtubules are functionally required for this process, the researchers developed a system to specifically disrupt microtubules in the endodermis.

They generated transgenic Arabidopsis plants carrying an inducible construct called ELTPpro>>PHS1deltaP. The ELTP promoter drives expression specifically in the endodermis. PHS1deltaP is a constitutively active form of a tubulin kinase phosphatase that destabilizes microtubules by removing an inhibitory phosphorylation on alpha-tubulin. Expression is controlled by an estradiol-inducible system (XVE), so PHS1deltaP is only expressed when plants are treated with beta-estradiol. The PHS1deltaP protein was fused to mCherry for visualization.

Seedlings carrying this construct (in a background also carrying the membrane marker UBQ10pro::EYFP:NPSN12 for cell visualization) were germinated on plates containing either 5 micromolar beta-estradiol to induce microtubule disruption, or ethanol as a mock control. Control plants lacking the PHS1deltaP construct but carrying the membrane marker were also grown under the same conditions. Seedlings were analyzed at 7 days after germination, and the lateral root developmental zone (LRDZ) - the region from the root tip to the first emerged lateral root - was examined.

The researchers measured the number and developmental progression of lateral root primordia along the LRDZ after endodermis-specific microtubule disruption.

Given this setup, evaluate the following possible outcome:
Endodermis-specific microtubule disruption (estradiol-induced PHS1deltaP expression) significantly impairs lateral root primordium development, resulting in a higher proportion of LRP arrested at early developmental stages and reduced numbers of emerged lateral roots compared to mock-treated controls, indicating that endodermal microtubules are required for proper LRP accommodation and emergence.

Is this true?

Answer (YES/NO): YES